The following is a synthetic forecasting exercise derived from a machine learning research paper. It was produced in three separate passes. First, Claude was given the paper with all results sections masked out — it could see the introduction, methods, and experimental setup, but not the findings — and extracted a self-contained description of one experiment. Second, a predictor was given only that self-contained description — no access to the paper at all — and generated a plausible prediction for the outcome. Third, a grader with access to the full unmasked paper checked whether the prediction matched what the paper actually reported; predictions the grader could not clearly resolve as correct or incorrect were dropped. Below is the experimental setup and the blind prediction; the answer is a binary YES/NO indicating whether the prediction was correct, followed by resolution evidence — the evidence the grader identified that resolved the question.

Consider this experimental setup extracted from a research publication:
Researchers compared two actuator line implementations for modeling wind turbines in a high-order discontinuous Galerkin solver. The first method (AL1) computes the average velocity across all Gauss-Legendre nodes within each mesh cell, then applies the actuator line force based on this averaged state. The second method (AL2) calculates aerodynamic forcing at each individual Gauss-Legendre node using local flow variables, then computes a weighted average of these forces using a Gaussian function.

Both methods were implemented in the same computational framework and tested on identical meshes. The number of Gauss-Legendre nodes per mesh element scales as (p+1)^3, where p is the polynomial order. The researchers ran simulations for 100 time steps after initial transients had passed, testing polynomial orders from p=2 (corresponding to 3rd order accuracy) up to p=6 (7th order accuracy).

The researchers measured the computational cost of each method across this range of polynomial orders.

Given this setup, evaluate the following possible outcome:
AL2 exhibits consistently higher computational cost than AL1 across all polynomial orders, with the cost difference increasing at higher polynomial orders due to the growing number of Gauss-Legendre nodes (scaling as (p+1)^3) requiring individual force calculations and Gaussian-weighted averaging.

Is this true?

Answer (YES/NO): NO